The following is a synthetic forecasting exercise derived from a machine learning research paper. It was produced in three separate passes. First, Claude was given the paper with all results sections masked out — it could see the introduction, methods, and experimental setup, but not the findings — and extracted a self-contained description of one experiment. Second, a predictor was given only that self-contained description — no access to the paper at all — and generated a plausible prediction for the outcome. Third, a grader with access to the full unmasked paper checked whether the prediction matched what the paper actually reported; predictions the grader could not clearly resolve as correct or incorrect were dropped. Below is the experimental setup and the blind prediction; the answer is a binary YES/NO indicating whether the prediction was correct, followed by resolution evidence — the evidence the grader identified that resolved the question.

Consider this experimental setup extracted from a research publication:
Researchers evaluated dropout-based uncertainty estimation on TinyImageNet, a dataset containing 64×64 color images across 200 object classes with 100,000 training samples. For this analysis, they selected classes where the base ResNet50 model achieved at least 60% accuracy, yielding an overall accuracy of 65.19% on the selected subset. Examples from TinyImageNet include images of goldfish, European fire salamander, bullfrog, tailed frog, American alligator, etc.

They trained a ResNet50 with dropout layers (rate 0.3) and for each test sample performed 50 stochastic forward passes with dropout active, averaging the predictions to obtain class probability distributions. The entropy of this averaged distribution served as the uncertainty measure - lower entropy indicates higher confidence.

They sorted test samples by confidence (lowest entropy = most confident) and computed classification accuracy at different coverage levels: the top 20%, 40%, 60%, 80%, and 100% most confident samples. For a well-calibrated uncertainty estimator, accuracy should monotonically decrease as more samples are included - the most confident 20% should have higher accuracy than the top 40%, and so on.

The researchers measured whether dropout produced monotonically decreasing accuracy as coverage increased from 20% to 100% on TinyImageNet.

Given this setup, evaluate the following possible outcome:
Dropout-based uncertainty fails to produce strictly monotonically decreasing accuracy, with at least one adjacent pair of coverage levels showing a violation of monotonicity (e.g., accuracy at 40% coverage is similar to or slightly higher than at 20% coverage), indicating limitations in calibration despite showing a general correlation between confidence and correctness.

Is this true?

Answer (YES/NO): YES